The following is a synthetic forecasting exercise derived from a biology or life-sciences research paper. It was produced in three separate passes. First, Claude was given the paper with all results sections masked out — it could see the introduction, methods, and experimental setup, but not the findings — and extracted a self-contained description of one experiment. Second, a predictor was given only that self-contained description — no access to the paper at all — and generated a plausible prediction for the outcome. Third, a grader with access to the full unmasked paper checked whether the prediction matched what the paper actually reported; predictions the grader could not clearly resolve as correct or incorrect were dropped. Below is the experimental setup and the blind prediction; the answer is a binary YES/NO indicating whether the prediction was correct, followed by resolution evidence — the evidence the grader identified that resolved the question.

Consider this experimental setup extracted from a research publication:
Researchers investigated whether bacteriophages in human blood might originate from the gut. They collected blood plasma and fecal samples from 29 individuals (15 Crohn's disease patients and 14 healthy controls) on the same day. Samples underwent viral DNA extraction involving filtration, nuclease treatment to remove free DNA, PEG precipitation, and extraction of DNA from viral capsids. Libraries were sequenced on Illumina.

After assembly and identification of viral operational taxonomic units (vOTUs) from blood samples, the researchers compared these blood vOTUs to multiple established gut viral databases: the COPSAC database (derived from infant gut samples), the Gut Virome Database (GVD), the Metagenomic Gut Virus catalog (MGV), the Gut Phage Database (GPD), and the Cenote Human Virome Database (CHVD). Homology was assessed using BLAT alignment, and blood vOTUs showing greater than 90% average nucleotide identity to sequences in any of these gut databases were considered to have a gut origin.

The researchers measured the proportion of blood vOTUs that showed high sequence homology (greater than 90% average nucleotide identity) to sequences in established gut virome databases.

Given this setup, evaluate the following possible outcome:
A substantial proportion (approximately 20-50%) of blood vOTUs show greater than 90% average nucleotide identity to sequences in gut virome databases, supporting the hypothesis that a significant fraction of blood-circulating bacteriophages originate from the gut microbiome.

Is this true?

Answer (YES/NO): YES